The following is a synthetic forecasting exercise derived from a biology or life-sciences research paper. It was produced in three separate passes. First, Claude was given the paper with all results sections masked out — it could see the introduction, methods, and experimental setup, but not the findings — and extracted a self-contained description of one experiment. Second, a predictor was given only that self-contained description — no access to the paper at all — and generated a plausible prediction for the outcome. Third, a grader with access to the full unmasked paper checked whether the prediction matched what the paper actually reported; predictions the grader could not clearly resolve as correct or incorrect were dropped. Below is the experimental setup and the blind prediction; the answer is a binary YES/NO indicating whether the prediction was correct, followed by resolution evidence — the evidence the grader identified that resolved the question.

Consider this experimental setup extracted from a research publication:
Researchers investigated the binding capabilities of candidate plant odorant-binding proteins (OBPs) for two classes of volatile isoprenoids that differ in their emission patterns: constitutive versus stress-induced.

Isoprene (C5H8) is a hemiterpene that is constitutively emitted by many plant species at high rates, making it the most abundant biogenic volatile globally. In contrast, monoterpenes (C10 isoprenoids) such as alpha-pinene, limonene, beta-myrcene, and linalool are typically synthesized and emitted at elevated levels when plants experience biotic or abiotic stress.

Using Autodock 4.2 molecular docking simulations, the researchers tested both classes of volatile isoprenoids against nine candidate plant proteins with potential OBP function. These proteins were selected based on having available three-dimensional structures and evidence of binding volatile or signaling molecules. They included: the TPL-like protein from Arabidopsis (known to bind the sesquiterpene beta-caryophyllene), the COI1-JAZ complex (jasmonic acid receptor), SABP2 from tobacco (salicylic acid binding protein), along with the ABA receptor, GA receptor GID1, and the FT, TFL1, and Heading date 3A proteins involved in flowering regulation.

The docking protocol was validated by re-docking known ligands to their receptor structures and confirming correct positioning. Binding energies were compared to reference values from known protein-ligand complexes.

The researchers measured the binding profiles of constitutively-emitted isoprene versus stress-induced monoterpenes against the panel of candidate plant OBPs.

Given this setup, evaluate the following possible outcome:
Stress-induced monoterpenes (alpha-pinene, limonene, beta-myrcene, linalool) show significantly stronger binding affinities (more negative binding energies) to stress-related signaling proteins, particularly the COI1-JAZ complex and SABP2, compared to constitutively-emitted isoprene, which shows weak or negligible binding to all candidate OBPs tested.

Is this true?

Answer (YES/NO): YES